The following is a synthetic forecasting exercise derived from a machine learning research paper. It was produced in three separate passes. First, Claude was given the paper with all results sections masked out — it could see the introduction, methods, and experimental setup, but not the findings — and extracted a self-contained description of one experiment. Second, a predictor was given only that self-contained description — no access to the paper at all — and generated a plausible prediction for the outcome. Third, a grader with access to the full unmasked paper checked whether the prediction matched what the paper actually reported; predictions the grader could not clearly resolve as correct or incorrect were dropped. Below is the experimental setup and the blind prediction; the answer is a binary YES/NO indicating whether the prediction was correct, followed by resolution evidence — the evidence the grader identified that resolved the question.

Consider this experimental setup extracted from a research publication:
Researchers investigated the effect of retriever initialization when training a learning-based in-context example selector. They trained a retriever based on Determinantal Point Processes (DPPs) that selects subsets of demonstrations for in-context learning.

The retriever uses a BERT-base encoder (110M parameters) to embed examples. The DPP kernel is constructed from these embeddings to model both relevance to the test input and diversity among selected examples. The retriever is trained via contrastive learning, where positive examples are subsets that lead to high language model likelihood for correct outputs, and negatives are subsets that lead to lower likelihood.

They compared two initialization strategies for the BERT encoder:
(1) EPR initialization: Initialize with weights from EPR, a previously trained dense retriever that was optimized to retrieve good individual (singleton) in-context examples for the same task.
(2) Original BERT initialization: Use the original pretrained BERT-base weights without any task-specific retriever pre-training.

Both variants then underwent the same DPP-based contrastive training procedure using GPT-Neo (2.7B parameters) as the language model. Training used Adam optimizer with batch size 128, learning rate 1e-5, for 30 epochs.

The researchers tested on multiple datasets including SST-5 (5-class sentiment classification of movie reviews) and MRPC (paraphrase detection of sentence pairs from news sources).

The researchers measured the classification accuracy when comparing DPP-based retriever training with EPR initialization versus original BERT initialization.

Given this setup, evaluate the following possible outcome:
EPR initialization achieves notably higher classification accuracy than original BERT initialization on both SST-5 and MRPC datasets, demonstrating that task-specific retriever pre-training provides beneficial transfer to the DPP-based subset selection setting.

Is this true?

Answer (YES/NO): YES